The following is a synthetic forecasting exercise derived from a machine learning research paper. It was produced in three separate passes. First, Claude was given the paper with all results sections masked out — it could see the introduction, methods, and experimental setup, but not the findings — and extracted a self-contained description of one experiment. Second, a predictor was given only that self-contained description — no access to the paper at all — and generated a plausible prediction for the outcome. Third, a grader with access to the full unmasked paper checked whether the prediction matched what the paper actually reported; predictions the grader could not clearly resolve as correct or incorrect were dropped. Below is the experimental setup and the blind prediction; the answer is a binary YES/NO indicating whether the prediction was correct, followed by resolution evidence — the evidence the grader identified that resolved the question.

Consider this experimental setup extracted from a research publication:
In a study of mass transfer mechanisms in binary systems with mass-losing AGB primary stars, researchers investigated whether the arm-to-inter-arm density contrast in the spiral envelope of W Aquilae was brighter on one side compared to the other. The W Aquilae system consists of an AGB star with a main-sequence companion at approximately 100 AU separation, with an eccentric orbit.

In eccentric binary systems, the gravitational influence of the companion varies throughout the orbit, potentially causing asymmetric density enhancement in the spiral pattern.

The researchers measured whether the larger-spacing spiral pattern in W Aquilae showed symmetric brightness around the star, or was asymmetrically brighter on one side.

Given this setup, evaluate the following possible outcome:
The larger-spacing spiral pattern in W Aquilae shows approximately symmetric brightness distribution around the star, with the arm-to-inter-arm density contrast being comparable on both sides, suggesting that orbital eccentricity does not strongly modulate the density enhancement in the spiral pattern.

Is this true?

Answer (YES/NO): NO